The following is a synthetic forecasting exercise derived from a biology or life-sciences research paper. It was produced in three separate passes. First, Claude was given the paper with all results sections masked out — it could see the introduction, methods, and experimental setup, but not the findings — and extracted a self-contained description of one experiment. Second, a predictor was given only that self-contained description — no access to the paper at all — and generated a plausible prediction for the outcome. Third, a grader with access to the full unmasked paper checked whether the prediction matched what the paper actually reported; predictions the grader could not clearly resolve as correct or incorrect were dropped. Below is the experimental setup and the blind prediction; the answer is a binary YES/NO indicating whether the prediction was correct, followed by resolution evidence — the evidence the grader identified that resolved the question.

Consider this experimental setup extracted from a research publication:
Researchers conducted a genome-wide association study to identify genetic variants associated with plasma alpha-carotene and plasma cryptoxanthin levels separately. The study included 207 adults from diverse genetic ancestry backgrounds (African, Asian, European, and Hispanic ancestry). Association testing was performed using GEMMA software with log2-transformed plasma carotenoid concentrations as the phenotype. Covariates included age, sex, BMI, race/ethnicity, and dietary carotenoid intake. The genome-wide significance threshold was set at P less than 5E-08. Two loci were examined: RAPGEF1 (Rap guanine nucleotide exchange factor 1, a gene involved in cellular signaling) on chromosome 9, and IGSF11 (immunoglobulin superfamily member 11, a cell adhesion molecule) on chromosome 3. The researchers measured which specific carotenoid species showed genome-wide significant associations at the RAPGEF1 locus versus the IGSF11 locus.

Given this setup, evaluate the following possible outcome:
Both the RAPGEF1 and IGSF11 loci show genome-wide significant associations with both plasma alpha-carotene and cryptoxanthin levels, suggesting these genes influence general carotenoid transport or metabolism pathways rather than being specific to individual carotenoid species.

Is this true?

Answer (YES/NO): NO